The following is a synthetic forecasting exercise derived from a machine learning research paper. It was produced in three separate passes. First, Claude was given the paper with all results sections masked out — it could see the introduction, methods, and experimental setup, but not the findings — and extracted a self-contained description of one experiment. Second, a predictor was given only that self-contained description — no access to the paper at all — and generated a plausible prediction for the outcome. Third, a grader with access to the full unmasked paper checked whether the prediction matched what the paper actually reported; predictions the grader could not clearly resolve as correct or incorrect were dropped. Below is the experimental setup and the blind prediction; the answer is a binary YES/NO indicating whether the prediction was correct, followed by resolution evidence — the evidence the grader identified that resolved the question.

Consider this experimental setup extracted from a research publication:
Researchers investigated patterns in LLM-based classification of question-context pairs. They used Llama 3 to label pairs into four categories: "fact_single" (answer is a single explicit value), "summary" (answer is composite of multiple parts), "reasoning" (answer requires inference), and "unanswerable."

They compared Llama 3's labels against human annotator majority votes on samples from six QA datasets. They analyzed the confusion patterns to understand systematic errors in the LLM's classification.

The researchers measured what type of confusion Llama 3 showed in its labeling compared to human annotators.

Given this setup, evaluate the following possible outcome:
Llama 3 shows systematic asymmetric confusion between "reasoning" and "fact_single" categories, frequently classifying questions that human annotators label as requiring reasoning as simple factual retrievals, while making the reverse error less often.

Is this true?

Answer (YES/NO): NO